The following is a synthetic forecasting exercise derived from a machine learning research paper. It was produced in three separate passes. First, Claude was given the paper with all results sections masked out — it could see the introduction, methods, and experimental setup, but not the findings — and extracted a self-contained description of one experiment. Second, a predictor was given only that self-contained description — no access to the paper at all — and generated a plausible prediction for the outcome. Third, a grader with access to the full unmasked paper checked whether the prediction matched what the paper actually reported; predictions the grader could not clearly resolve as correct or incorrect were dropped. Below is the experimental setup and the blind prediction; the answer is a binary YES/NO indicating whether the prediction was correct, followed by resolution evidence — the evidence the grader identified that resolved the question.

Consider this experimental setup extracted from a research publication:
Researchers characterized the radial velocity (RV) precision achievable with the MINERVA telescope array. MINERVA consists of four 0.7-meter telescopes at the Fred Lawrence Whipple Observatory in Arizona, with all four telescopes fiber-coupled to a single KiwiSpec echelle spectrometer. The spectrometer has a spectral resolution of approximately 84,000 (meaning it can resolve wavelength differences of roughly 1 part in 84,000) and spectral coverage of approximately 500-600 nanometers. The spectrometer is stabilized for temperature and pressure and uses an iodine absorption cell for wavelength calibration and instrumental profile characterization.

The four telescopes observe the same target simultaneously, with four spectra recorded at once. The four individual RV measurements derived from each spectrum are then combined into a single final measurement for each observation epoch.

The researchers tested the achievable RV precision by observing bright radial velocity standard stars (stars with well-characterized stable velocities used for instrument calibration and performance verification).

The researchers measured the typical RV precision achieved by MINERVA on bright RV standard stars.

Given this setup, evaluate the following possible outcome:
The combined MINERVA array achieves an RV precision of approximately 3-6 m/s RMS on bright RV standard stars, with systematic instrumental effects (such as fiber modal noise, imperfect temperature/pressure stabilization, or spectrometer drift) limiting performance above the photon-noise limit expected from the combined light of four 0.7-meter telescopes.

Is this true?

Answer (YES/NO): NO